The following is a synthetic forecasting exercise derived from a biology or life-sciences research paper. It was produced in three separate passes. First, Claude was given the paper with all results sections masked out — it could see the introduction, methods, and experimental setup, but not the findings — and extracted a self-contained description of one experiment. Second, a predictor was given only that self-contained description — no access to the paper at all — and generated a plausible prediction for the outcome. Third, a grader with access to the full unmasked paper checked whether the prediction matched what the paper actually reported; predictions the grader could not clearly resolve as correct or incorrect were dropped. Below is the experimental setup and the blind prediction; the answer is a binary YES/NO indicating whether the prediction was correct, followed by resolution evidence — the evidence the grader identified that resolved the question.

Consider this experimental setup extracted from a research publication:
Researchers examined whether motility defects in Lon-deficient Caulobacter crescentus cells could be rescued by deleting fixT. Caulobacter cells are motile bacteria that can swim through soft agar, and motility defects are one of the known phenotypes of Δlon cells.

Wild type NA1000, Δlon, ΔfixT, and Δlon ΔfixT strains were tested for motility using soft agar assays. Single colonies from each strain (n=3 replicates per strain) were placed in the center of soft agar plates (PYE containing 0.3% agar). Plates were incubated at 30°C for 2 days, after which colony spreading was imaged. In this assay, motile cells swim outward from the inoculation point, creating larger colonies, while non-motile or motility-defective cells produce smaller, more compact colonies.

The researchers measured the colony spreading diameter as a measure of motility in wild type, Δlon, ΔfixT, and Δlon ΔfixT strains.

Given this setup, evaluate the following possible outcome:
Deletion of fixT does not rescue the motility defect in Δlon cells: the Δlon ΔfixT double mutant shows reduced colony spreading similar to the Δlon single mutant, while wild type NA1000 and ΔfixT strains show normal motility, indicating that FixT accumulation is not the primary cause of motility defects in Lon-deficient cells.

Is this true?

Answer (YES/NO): YES